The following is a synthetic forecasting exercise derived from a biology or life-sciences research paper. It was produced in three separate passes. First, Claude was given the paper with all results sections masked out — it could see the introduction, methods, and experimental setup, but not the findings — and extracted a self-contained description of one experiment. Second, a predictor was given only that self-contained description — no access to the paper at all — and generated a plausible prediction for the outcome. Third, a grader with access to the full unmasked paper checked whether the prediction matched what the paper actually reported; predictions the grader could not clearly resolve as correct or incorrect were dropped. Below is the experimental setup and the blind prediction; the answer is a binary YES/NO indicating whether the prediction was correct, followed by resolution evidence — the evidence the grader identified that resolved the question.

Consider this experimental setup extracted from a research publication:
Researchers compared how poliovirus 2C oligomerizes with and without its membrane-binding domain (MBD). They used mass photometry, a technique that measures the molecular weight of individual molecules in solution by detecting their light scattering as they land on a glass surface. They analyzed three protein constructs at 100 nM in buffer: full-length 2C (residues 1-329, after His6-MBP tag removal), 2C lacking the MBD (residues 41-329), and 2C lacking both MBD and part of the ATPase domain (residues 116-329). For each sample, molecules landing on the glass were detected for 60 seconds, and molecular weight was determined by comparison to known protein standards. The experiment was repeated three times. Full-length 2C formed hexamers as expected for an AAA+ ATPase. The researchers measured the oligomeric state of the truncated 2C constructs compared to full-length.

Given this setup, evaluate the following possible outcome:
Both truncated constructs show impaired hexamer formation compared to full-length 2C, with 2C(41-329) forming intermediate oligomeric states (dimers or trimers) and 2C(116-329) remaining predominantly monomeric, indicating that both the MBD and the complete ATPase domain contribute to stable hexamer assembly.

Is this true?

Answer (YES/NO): YES